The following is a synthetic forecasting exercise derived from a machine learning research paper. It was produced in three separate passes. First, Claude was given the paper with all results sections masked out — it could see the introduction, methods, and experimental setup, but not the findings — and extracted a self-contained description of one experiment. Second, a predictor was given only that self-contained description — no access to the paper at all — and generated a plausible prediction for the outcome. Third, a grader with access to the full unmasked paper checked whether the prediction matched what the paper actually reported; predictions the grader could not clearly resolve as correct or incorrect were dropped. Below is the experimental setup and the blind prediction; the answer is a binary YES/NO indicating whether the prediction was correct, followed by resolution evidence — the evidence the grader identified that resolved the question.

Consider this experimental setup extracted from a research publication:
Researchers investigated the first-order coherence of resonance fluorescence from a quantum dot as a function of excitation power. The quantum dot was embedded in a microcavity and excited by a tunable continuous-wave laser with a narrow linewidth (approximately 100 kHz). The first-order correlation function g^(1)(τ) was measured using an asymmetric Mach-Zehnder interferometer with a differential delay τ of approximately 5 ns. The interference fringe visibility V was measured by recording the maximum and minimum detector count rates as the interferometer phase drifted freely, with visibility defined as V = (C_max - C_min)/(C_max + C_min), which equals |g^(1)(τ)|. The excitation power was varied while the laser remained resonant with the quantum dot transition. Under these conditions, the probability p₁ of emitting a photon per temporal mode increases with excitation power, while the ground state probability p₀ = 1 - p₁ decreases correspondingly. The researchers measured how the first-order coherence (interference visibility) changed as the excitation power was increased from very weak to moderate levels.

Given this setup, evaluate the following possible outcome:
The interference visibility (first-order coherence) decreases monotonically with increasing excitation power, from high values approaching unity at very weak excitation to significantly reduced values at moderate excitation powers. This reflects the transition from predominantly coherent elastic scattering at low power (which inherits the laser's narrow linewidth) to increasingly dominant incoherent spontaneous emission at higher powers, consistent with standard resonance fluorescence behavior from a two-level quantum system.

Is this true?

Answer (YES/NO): NO